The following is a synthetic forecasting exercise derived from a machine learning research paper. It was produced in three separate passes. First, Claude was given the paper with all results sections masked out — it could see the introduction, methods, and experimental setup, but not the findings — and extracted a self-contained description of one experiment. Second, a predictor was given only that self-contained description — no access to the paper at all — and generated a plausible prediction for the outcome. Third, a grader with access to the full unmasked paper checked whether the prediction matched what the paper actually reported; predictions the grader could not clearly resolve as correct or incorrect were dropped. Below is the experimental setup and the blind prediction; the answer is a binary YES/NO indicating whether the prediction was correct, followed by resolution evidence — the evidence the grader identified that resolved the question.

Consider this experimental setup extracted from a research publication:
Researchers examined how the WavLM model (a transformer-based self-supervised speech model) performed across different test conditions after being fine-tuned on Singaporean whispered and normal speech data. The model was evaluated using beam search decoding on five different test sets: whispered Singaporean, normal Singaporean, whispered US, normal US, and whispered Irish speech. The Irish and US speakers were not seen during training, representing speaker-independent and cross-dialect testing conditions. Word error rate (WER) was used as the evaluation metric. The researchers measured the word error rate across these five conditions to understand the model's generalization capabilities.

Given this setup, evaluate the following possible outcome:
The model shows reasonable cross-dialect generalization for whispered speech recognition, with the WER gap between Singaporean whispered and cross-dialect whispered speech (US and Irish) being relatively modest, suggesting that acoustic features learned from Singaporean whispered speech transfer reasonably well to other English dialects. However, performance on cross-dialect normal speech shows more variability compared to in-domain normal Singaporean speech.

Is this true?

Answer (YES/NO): NO